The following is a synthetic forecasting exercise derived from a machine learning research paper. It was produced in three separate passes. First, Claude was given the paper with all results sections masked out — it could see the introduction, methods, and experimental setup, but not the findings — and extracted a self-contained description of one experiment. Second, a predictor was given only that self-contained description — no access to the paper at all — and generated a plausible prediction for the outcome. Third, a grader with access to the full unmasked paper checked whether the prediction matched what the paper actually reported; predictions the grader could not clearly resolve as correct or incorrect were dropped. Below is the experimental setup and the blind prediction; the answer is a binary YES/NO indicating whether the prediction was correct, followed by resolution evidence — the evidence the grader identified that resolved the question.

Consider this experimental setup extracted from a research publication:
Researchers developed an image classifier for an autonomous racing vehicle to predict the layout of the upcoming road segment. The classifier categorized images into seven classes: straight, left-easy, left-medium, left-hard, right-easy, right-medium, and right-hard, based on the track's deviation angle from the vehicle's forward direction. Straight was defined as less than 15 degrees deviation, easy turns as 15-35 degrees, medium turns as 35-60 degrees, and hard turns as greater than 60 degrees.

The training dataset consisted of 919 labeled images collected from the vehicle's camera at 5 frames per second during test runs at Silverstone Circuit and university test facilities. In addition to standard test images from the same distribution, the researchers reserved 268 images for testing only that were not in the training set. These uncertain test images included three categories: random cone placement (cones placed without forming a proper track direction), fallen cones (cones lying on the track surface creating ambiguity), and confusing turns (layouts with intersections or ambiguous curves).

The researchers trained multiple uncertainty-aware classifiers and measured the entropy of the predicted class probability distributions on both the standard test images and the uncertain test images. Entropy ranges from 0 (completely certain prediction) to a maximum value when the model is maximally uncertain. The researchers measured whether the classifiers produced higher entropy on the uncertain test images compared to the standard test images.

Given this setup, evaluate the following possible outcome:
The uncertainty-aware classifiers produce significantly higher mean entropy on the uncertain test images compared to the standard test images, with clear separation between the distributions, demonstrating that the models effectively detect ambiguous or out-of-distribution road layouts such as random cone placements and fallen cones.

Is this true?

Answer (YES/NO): YES